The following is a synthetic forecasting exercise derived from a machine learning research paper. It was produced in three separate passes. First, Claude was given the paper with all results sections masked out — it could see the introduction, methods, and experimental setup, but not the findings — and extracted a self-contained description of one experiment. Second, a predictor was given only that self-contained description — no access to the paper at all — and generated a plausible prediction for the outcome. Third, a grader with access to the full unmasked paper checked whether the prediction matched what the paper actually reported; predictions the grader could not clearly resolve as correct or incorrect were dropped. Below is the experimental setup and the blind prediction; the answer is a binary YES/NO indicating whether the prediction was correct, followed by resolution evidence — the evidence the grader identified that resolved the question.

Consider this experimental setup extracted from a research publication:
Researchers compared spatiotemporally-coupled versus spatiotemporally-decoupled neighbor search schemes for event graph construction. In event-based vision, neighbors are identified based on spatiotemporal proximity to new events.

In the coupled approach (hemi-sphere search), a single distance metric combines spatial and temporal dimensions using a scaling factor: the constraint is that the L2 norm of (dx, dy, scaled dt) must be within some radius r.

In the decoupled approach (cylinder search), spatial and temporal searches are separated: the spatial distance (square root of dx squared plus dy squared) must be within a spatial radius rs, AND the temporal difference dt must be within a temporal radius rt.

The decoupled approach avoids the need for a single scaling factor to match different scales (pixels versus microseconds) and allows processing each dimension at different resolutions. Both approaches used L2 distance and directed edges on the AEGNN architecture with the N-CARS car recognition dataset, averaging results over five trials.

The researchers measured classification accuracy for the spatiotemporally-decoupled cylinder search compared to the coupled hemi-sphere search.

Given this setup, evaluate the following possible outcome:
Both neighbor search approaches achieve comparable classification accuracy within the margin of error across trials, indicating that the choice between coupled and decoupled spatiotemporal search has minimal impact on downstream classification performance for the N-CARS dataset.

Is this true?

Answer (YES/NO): YES